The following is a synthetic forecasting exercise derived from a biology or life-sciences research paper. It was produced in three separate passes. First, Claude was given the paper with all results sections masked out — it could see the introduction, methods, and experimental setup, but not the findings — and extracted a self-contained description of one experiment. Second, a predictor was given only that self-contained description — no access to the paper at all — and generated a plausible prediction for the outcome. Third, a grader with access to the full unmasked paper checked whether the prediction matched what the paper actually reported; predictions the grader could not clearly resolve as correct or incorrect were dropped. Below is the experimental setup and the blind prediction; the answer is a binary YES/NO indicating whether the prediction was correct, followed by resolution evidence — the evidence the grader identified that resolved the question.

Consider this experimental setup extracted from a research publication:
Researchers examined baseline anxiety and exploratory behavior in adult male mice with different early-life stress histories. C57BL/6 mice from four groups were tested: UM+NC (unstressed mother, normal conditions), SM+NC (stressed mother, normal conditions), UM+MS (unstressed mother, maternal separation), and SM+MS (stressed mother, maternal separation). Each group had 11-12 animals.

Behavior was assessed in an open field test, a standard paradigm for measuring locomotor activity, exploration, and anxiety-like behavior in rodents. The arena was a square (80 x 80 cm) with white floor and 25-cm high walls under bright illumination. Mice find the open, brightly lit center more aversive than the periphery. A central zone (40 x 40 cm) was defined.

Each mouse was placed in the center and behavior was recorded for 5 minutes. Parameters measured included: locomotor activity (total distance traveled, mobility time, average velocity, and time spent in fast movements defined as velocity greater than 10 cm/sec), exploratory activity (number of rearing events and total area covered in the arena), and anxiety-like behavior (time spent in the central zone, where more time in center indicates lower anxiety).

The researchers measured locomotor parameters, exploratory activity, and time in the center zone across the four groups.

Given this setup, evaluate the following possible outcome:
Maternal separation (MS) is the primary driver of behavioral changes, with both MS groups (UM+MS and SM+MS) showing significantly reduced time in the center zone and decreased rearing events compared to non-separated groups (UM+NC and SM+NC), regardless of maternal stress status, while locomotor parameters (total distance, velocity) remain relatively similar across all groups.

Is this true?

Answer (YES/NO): NO